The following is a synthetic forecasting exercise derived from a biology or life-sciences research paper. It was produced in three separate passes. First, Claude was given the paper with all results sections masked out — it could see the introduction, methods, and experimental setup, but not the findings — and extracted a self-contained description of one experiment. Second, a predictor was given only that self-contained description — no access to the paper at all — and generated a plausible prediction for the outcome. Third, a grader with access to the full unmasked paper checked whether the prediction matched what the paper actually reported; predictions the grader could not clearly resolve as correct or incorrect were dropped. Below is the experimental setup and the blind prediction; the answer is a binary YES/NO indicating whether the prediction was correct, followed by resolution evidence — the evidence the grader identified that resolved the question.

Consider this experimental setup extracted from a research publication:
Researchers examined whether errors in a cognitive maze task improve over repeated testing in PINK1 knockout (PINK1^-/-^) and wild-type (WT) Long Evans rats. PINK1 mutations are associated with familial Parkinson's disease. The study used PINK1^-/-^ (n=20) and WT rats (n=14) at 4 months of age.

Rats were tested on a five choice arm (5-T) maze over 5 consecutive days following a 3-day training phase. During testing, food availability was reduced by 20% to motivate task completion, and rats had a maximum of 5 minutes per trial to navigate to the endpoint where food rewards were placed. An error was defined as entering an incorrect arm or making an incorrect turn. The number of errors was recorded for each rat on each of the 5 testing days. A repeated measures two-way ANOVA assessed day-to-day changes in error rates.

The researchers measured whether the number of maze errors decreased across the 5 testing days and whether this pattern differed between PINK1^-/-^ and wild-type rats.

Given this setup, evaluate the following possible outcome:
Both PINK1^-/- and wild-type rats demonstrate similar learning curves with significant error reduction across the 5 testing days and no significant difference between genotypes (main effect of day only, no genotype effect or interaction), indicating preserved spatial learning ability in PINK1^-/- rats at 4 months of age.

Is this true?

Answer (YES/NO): NO